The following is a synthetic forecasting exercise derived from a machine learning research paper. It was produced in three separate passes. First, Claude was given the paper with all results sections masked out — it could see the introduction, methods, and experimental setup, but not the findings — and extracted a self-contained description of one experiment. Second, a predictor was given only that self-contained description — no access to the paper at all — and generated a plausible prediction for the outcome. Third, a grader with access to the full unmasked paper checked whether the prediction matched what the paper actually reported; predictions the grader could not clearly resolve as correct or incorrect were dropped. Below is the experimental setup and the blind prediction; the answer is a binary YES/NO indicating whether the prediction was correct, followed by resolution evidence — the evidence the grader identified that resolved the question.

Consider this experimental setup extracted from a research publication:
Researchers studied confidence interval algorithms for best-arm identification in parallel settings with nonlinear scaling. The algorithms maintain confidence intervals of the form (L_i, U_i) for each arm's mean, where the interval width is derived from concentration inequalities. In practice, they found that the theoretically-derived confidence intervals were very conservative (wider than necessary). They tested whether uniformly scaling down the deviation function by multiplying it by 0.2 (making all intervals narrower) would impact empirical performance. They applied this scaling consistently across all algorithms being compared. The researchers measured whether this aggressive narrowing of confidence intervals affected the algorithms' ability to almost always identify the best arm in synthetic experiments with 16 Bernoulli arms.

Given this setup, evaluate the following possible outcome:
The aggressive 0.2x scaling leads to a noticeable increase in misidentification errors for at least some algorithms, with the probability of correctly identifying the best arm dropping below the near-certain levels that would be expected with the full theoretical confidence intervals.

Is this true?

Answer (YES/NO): NO